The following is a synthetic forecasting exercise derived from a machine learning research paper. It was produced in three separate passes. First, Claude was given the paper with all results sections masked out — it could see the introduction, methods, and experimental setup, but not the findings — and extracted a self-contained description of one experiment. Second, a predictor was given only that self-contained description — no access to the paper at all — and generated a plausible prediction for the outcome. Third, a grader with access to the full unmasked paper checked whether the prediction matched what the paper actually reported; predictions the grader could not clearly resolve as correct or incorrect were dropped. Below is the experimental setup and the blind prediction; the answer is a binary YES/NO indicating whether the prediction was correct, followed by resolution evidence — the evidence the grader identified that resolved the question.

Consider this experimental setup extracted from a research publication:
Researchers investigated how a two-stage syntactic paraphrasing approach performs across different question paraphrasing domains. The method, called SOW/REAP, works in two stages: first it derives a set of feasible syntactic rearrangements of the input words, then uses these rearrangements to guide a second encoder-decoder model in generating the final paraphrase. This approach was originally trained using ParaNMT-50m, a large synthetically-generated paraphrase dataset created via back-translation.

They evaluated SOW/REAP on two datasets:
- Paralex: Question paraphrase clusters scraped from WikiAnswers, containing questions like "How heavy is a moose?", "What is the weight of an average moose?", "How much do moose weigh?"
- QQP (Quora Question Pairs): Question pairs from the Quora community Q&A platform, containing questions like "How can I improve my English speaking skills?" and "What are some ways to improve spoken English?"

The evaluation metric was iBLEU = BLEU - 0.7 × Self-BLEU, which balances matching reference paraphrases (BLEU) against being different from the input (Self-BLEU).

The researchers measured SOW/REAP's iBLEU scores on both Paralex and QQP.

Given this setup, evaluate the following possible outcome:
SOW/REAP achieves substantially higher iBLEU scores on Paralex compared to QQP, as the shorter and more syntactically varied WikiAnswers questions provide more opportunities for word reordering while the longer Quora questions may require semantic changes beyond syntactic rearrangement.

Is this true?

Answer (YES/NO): YES